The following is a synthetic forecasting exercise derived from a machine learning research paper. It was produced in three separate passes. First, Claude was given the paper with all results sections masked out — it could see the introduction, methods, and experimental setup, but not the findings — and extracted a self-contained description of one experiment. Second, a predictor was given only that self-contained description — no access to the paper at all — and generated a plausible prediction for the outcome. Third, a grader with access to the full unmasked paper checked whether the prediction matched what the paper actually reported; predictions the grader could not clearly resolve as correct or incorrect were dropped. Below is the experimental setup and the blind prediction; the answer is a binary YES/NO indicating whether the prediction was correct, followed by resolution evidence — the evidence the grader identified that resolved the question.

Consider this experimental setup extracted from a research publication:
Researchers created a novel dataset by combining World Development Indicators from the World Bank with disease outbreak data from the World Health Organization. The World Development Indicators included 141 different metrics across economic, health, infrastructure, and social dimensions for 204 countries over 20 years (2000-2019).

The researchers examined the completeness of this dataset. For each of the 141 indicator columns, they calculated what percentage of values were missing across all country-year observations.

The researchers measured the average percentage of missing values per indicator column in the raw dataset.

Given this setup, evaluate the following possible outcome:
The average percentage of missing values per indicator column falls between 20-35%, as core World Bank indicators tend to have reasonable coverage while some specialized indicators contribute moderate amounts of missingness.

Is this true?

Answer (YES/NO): YES